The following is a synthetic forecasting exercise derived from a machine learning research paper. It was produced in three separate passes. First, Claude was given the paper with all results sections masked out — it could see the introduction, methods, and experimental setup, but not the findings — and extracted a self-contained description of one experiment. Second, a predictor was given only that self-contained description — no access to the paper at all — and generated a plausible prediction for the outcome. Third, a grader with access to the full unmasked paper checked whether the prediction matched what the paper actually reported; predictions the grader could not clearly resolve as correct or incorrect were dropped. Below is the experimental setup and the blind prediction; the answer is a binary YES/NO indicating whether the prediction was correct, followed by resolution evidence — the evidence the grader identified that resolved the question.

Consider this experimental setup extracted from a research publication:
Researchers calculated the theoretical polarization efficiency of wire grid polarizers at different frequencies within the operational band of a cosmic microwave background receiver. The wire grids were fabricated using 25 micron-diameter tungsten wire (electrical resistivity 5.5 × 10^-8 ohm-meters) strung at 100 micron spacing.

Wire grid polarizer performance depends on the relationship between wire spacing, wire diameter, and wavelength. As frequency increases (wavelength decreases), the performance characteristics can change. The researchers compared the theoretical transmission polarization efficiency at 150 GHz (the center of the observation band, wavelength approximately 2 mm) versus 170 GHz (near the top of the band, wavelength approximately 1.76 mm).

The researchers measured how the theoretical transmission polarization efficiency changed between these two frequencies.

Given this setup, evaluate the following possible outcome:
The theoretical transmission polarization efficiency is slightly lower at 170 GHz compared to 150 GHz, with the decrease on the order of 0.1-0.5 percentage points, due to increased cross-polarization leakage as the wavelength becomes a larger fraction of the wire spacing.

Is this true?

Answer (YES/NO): NO